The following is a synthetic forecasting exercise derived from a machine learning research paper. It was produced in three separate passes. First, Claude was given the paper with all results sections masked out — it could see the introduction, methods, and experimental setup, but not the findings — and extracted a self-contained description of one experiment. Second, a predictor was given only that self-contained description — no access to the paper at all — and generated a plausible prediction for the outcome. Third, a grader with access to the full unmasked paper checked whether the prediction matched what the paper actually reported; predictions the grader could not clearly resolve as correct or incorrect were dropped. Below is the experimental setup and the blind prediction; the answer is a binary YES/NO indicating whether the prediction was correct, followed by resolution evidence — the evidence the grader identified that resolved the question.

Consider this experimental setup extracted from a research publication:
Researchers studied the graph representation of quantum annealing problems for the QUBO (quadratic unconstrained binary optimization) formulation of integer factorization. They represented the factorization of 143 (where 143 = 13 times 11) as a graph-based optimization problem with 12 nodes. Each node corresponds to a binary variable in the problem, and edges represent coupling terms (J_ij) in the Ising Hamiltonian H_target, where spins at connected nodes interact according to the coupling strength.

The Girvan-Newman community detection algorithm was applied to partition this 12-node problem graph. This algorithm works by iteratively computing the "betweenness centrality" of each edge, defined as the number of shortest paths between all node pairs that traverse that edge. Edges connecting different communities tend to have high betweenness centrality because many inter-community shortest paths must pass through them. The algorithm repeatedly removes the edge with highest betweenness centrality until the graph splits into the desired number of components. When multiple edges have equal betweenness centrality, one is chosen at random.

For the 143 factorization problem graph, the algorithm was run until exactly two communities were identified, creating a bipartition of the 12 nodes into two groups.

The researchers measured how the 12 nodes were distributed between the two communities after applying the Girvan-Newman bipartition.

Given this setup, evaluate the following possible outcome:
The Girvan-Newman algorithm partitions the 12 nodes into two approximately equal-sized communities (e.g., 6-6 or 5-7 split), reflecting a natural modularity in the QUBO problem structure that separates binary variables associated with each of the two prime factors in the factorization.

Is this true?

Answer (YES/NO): NO